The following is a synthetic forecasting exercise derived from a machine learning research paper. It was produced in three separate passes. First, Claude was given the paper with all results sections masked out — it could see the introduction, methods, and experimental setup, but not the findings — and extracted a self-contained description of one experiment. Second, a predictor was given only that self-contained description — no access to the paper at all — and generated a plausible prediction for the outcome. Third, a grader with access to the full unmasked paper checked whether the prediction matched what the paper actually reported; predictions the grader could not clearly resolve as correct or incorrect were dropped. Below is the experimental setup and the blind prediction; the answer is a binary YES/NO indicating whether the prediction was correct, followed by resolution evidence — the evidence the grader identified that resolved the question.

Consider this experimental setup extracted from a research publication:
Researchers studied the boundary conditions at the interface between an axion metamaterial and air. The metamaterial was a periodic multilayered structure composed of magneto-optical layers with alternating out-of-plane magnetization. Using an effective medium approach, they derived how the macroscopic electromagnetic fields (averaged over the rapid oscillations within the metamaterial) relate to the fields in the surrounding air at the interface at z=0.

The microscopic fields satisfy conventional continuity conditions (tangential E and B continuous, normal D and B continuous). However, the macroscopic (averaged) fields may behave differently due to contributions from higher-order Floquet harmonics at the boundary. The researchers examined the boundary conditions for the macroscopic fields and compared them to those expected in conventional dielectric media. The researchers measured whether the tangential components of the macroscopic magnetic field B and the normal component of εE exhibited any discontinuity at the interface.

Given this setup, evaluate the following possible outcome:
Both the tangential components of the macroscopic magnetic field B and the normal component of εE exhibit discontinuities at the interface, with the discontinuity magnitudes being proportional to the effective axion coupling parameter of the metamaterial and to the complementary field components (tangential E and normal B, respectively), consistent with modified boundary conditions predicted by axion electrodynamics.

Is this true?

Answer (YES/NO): YES